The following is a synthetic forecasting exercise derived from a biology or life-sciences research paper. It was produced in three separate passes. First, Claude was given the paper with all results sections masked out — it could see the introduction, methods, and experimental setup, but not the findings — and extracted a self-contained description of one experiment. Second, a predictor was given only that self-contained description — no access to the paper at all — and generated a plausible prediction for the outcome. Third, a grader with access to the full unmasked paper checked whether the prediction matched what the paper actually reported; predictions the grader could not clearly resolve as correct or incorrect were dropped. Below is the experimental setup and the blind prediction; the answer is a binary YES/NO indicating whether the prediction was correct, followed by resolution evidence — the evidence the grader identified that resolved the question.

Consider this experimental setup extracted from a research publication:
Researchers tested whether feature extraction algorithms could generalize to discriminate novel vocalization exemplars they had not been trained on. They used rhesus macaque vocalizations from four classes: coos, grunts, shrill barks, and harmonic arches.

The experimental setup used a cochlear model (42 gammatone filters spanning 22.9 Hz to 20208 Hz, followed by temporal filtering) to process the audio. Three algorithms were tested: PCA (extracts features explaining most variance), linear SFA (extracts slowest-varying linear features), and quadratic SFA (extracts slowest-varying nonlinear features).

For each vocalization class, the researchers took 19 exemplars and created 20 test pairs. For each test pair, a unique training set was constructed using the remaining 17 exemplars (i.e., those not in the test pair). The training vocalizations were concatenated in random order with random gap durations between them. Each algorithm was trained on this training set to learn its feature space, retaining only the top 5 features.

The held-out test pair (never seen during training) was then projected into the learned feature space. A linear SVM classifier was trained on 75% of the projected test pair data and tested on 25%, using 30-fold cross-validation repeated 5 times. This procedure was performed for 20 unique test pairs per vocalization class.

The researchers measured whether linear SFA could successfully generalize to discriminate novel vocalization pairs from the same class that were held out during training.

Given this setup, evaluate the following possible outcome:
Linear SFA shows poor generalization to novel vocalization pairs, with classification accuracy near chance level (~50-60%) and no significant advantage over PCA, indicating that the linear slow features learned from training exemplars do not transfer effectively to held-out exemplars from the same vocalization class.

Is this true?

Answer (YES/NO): NO